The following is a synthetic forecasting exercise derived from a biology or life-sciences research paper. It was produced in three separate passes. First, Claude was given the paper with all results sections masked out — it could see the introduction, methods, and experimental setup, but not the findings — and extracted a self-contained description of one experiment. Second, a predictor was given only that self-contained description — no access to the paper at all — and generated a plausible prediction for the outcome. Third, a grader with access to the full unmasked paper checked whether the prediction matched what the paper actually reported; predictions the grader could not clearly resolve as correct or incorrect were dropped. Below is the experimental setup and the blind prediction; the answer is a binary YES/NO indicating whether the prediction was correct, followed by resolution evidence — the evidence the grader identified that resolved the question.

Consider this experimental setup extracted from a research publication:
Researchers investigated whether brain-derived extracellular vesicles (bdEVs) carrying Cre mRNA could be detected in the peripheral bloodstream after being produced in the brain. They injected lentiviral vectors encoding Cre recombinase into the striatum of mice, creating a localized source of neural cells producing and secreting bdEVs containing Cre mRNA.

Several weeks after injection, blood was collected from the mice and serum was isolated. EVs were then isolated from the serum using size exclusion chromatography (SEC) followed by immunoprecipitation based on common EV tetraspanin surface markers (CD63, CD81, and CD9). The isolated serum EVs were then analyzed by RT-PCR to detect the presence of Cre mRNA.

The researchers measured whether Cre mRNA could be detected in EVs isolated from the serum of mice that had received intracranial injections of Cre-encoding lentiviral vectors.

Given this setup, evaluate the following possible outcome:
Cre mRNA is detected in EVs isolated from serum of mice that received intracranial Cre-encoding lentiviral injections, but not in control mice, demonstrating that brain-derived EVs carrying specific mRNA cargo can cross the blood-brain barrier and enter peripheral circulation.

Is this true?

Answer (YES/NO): YES